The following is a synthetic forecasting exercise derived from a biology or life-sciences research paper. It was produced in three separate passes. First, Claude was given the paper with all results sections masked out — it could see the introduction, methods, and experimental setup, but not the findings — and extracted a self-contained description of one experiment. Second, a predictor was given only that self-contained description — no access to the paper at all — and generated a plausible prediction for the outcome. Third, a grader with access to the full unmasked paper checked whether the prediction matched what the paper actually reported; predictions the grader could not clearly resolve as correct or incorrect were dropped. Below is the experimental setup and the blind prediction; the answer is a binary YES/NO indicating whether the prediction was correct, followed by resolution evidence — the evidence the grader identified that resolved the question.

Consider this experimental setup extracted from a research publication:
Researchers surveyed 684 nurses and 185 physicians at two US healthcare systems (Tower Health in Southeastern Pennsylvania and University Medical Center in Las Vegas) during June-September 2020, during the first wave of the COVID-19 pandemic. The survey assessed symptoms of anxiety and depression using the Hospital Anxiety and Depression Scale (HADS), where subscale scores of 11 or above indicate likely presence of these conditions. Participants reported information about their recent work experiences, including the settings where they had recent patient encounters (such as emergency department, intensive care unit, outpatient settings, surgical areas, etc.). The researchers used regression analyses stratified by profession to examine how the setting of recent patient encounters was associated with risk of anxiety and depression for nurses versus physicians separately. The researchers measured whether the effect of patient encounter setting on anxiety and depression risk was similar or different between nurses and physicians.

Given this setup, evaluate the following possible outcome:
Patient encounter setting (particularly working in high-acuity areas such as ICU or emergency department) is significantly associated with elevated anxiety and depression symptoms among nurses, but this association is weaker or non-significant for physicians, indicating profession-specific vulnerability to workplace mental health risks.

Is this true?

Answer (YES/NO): NO